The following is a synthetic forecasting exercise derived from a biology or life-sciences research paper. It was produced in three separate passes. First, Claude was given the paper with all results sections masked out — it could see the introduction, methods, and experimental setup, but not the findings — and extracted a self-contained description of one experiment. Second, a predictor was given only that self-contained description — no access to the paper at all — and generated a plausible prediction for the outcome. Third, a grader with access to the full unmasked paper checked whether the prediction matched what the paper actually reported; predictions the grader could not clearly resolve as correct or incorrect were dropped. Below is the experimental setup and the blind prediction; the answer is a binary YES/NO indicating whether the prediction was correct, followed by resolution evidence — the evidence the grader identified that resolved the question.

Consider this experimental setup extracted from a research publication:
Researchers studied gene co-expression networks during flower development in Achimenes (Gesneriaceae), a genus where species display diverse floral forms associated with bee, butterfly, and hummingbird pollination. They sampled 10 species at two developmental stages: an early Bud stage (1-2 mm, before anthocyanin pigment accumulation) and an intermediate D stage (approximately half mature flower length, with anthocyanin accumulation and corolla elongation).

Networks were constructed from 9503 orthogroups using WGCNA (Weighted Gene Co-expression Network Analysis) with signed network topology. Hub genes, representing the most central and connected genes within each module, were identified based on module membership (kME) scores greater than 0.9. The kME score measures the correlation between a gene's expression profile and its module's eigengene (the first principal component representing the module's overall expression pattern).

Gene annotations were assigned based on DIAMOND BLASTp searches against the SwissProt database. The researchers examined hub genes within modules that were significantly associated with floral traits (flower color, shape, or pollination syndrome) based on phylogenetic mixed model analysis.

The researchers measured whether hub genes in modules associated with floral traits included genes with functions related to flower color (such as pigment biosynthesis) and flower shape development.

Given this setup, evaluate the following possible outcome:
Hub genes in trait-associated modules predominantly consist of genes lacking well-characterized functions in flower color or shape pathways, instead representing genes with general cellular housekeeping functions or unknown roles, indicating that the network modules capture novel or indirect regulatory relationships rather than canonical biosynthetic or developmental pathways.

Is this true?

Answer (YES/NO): NO